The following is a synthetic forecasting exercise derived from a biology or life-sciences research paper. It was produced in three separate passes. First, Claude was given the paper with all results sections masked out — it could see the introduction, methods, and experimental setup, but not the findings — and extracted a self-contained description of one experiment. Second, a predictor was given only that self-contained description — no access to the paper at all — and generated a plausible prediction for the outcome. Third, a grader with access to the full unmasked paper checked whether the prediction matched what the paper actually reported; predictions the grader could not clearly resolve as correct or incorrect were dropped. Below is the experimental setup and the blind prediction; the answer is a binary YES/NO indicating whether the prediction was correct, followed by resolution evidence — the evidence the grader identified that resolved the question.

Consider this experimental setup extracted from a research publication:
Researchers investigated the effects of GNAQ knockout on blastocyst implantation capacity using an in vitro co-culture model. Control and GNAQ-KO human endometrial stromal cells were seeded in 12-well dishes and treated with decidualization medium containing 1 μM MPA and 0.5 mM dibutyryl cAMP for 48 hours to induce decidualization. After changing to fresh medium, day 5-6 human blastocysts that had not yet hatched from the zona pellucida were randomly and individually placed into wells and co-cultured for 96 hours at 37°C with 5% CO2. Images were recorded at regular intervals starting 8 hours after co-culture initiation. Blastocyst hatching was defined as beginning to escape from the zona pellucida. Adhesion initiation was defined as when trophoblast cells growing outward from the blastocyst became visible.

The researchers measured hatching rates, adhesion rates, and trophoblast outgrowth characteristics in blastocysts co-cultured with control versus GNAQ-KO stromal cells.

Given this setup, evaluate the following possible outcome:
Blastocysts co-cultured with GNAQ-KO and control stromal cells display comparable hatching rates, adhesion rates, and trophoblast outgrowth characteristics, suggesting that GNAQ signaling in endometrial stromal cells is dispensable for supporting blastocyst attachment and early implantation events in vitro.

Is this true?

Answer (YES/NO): NO